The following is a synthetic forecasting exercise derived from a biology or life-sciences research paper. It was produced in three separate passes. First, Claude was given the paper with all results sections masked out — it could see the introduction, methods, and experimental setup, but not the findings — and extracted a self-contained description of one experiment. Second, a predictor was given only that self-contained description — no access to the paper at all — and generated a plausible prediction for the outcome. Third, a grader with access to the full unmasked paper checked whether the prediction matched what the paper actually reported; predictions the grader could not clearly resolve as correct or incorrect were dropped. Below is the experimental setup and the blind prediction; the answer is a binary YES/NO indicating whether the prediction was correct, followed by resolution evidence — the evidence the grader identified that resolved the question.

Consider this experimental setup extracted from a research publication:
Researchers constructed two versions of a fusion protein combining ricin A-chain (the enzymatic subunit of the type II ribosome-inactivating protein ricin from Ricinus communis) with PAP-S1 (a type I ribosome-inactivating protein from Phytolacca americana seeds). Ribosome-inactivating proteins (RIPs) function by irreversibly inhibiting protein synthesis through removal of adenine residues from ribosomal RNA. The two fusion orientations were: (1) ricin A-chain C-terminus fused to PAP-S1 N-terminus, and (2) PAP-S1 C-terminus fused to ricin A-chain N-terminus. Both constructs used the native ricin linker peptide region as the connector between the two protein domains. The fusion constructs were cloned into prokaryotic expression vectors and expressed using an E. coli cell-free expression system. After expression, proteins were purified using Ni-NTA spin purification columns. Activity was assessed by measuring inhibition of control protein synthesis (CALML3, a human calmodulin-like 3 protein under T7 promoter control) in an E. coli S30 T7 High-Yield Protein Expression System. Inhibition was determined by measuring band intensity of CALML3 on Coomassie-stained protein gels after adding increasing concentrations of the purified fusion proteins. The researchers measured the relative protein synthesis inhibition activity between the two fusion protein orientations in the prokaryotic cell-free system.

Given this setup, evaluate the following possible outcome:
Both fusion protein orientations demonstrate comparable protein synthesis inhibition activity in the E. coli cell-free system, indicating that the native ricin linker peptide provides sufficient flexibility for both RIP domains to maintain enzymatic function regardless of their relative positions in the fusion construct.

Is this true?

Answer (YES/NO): NO